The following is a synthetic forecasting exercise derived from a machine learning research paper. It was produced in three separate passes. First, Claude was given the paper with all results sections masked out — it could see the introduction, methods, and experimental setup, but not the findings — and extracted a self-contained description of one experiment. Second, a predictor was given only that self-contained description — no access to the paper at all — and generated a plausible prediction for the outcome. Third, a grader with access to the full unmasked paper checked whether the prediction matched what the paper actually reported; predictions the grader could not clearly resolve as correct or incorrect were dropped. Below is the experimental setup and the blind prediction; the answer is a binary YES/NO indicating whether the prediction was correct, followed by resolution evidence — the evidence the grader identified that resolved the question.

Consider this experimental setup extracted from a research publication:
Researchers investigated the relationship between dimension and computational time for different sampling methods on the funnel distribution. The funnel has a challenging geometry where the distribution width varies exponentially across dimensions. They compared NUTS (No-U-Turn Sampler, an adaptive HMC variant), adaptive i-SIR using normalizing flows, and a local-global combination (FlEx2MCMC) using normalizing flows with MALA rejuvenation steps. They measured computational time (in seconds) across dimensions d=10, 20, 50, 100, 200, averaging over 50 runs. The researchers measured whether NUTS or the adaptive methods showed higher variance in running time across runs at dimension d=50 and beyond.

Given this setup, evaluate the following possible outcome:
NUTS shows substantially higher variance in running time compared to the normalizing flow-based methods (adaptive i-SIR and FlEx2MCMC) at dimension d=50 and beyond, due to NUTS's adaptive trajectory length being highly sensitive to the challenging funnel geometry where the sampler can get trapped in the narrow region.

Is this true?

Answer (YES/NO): YES